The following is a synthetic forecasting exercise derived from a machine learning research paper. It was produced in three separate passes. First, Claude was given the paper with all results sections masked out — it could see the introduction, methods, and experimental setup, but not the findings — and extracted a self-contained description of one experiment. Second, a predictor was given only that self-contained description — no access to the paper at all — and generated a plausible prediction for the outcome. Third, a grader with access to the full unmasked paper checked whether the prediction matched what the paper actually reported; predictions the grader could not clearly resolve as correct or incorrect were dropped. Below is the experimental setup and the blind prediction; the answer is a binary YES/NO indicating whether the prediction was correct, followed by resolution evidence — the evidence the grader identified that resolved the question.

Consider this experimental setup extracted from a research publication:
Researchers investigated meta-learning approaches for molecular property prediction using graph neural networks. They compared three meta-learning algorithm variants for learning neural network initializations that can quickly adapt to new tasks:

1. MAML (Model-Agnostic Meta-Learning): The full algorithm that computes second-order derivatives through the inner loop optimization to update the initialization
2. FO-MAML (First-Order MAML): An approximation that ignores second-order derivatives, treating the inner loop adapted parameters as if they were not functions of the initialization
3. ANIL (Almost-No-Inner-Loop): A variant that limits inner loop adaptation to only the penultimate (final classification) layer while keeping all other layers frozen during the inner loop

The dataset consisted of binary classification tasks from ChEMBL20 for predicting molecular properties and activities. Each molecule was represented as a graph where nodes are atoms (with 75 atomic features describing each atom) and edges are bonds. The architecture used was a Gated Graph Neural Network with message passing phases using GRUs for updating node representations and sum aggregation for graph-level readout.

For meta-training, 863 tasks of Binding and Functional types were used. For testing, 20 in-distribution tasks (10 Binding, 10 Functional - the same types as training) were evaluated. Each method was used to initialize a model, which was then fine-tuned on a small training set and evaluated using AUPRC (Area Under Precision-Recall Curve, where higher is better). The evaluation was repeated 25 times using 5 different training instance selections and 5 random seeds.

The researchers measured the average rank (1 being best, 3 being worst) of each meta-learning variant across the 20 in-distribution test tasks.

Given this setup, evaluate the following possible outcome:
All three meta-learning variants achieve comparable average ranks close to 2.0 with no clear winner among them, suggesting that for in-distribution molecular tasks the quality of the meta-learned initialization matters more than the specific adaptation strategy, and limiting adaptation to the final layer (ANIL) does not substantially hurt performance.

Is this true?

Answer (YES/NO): NO